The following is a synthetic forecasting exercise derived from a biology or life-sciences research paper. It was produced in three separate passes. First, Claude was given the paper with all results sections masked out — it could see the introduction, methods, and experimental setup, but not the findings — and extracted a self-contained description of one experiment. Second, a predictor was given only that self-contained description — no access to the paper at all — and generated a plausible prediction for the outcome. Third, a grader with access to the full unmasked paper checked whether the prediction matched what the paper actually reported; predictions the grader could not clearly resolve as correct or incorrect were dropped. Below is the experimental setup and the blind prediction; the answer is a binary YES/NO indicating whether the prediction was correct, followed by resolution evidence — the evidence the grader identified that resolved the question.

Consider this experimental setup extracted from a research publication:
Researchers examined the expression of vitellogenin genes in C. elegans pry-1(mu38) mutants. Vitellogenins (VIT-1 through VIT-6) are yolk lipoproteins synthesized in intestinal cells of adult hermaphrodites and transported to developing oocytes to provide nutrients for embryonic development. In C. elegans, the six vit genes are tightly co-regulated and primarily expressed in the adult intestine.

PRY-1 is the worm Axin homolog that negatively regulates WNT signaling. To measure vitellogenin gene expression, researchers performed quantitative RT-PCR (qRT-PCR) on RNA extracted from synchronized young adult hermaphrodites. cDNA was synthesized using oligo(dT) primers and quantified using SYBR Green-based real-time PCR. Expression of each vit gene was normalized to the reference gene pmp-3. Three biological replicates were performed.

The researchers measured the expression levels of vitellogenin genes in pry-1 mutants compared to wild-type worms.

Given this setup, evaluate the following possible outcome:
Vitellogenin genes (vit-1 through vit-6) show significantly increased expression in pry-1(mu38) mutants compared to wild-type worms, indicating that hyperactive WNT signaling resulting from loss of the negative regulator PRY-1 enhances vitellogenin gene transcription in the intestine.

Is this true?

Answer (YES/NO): NO